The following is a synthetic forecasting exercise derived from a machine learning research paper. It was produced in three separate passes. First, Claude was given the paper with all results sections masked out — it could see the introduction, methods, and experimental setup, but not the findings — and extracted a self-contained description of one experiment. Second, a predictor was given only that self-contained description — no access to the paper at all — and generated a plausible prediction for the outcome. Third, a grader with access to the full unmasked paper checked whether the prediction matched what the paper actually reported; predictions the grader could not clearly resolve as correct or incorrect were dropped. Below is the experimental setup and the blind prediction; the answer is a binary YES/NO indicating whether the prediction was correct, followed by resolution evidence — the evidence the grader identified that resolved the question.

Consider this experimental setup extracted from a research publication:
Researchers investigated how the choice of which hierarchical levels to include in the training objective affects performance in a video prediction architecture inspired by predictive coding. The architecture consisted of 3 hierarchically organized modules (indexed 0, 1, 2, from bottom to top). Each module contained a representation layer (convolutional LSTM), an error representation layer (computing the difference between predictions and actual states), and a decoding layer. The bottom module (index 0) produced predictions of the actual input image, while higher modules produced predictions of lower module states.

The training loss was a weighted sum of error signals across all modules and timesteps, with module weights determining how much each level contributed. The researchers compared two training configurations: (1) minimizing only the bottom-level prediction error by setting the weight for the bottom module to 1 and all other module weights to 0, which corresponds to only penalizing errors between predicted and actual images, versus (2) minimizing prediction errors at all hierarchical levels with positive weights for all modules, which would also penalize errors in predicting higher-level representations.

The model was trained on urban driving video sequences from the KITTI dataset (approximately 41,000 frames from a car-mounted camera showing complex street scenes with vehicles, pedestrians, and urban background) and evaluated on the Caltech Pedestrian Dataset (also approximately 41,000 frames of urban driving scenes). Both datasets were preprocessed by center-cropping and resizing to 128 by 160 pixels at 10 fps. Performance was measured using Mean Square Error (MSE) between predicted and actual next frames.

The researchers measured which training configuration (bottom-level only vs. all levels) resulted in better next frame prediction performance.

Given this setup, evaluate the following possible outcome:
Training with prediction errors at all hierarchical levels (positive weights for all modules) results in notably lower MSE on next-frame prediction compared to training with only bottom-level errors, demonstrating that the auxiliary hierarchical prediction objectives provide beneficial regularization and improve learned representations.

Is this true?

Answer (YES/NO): NO